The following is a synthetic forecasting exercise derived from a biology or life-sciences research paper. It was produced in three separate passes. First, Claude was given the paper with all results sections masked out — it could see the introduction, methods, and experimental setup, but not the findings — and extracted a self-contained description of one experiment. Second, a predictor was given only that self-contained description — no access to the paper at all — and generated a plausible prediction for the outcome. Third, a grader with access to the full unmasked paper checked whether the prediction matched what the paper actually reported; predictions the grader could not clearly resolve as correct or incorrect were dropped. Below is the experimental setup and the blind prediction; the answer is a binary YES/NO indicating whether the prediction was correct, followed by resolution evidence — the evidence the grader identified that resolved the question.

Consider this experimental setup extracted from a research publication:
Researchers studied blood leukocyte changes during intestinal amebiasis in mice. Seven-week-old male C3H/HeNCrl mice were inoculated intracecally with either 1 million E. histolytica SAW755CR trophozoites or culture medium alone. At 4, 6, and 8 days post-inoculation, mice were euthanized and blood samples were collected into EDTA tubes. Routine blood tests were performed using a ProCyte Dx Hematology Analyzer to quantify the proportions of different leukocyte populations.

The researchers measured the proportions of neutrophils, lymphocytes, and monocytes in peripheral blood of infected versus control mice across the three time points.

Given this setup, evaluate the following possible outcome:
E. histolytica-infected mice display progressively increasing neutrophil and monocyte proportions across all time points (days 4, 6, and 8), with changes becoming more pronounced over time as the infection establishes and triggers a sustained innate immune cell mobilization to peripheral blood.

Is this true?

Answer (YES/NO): NO